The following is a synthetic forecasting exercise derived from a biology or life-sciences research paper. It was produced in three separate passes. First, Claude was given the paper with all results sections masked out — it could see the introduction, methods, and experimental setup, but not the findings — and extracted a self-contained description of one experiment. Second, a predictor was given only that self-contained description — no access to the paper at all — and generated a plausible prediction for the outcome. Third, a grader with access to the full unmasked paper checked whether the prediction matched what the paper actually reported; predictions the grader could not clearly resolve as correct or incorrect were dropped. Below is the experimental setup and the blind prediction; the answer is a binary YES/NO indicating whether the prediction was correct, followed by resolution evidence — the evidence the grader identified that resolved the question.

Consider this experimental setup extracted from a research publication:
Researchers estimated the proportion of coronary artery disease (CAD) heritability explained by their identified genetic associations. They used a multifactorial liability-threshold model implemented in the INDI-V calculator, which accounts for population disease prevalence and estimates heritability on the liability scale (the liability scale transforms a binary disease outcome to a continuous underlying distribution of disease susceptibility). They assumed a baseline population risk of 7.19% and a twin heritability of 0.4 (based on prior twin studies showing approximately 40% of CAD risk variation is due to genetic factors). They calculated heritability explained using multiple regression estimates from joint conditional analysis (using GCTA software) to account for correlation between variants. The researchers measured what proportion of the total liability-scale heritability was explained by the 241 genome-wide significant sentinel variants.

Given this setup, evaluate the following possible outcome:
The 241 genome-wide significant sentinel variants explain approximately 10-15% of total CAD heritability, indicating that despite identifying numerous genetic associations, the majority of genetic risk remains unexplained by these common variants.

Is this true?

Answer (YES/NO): NO